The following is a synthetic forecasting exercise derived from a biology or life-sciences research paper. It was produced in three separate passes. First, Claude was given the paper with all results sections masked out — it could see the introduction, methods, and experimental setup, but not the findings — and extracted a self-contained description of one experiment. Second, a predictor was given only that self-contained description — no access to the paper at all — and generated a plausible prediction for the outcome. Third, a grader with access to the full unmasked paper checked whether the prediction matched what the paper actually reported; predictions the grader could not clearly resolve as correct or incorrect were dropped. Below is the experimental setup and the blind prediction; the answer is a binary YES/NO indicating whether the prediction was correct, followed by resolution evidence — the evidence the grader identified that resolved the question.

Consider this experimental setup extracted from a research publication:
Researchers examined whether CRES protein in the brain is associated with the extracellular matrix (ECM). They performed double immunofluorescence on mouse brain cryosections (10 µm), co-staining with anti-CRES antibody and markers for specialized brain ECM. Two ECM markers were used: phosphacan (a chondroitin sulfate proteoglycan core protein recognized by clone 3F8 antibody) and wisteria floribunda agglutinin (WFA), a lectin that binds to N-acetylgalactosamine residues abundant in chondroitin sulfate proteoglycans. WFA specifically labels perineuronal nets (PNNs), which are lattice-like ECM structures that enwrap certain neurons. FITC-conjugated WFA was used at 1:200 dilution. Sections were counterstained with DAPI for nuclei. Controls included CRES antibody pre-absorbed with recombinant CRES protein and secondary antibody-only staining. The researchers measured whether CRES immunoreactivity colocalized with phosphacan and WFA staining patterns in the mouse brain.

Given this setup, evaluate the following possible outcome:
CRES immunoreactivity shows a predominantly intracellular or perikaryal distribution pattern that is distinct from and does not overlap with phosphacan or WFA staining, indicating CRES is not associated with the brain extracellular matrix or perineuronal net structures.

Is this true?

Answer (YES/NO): NO